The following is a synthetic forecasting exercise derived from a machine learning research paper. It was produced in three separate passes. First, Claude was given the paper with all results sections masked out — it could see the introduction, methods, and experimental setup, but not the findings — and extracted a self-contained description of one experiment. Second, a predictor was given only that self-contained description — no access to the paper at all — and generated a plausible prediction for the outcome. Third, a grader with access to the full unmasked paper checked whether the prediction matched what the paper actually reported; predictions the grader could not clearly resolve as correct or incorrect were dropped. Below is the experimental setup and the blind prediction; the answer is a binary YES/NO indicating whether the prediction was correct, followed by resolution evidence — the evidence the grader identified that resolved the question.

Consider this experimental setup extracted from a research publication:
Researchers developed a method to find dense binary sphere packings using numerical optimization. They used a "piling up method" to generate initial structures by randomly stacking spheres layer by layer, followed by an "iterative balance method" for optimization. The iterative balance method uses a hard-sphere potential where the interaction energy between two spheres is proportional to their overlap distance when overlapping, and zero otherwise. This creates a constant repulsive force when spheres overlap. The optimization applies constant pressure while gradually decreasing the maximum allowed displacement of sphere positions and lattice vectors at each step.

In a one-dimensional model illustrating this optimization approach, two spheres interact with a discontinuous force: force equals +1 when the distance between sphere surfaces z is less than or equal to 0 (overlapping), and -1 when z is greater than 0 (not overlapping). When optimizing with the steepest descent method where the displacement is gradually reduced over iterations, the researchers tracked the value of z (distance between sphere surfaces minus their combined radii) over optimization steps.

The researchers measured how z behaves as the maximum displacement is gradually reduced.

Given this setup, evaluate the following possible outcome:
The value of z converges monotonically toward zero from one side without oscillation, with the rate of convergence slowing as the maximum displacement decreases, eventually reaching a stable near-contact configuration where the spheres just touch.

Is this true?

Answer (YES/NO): NO